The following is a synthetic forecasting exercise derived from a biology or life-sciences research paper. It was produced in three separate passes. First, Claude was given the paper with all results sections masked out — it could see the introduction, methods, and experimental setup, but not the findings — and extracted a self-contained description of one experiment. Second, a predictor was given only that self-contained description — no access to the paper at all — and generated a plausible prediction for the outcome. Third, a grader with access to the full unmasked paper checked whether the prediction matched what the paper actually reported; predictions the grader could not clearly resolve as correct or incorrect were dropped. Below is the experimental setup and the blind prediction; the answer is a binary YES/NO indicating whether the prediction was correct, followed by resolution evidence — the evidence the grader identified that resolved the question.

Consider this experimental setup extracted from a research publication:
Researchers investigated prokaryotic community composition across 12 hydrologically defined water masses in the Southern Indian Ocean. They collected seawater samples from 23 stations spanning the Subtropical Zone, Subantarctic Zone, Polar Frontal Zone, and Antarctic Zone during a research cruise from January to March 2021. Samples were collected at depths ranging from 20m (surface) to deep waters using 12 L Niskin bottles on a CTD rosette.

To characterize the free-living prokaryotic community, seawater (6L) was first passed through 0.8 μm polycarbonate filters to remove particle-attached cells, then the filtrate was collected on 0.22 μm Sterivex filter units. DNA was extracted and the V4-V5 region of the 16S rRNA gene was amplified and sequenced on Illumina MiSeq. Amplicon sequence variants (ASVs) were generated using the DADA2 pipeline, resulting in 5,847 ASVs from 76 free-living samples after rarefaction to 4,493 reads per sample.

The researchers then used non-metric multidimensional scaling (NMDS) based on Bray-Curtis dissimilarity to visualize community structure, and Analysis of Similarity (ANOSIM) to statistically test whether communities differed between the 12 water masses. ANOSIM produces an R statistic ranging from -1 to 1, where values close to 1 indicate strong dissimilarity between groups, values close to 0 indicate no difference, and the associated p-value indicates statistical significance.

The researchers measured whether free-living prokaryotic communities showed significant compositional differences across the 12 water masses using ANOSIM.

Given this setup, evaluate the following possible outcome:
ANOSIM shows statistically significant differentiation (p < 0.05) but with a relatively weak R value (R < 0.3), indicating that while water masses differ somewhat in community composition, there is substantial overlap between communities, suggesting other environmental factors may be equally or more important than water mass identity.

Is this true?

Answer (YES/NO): NO